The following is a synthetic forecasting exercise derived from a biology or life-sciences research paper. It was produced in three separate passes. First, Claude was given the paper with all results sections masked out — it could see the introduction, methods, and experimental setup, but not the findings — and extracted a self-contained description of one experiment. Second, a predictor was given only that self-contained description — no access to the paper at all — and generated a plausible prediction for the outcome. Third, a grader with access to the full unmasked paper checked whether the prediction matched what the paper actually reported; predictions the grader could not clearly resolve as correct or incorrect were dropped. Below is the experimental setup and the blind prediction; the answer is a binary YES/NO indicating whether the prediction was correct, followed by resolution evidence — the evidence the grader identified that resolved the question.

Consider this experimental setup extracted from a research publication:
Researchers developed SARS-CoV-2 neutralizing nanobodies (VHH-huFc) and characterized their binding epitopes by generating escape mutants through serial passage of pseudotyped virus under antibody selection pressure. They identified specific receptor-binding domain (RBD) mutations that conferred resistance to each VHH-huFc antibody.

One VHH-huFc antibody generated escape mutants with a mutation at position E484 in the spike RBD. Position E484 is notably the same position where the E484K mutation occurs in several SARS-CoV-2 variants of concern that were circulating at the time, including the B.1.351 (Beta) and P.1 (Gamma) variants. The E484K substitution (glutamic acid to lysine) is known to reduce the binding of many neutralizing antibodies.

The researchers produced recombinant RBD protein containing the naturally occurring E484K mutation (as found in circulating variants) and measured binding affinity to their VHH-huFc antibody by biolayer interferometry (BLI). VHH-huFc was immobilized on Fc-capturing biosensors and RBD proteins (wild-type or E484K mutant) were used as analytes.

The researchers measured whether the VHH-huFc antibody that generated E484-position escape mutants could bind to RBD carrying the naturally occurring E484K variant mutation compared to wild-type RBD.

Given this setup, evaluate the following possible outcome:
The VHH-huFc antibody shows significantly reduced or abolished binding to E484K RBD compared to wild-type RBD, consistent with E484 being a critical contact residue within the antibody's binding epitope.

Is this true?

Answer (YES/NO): YES